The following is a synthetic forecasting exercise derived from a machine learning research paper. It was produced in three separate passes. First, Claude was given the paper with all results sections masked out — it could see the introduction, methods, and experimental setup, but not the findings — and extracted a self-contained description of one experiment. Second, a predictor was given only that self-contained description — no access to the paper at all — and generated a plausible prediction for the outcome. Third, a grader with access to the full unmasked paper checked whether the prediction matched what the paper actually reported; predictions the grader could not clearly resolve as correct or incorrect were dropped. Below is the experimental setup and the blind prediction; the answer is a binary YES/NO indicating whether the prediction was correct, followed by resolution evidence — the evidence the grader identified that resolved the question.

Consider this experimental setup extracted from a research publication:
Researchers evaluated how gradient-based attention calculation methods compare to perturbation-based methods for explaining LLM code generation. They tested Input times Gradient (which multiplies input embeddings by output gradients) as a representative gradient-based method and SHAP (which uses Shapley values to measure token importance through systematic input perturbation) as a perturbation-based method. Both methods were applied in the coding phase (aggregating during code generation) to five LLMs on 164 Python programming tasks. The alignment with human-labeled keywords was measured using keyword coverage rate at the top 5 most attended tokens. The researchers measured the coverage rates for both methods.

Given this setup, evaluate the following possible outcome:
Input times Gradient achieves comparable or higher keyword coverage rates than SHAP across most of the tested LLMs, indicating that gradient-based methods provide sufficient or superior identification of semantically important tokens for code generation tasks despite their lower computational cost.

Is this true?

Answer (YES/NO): NO